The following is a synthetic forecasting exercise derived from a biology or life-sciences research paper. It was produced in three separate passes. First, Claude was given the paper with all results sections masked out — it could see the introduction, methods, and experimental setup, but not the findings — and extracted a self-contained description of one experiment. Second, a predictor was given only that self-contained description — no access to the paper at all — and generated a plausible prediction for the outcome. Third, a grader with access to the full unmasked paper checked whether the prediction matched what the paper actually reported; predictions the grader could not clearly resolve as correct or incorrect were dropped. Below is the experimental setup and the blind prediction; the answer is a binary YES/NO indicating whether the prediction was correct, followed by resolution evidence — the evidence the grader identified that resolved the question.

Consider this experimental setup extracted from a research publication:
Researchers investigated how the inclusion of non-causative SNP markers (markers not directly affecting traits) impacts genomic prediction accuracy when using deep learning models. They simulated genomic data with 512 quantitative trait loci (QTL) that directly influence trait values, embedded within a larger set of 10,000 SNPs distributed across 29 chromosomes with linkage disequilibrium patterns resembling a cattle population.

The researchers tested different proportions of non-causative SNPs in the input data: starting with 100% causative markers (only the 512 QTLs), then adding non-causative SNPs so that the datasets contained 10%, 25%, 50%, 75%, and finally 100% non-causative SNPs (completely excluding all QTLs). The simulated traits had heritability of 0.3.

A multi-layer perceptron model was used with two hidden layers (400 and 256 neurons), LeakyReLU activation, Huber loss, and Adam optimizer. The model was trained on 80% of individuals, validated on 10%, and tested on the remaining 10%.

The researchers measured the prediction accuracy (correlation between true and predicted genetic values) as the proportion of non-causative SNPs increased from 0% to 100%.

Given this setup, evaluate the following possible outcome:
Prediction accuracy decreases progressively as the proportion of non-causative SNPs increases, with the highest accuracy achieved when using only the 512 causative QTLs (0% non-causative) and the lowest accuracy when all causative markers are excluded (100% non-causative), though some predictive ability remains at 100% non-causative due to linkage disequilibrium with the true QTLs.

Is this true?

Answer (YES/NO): YES